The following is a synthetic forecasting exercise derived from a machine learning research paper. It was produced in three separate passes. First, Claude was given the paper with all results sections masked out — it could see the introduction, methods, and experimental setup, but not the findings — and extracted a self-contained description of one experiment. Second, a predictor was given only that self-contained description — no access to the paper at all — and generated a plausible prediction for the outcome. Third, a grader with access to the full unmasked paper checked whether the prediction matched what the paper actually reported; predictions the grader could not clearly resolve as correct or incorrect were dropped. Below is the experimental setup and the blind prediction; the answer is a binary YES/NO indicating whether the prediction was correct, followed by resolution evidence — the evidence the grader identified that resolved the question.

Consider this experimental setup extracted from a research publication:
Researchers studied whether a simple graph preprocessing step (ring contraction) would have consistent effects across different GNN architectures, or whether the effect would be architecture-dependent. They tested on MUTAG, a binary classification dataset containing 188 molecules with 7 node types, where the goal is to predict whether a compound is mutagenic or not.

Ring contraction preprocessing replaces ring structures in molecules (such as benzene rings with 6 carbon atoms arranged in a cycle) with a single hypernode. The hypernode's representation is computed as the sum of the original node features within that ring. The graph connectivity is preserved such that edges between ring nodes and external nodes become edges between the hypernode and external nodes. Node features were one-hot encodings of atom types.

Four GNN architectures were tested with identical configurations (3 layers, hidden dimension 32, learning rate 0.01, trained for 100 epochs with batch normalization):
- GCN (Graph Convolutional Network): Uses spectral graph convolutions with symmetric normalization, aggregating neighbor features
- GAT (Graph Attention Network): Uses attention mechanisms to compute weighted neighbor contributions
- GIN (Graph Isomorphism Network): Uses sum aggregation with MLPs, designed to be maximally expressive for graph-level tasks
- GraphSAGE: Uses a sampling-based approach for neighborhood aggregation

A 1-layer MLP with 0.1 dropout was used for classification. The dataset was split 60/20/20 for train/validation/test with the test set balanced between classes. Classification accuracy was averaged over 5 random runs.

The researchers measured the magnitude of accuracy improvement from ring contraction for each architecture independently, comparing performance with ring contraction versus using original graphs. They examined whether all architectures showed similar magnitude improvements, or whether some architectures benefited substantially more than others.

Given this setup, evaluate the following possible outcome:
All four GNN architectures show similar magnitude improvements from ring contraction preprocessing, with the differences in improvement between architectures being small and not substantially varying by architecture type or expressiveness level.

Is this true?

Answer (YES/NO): NO